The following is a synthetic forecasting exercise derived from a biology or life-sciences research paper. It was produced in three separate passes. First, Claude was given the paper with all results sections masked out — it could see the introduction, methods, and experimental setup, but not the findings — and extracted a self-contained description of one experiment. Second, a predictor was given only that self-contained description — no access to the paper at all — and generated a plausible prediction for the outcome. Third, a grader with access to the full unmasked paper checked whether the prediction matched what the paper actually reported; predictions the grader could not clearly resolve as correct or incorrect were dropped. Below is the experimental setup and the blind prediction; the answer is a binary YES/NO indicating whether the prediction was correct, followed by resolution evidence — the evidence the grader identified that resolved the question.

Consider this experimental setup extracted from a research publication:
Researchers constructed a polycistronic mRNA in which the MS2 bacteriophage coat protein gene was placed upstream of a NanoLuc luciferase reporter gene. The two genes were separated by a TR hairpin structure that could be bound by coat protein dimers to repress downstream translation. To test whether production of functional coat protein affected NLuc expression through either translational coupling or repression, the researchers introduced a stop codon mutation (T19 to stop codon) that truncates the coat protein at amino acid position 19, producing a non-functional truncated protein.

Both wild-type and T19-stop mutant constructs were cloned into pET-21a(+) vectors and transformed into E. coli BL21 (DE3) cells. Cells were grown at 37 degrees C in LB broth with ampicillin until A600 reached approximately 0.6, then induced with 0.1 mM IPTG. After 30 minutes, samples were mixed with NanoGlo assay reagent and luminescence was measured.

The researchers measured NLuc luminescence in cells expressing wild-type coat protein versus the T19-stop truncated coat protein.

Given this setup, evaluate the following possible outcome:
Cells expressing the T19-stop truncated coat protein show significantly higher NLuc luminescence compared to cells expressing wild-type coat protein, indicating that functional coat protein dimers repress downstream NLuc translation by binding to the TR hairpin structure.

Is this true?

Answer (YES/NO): NO